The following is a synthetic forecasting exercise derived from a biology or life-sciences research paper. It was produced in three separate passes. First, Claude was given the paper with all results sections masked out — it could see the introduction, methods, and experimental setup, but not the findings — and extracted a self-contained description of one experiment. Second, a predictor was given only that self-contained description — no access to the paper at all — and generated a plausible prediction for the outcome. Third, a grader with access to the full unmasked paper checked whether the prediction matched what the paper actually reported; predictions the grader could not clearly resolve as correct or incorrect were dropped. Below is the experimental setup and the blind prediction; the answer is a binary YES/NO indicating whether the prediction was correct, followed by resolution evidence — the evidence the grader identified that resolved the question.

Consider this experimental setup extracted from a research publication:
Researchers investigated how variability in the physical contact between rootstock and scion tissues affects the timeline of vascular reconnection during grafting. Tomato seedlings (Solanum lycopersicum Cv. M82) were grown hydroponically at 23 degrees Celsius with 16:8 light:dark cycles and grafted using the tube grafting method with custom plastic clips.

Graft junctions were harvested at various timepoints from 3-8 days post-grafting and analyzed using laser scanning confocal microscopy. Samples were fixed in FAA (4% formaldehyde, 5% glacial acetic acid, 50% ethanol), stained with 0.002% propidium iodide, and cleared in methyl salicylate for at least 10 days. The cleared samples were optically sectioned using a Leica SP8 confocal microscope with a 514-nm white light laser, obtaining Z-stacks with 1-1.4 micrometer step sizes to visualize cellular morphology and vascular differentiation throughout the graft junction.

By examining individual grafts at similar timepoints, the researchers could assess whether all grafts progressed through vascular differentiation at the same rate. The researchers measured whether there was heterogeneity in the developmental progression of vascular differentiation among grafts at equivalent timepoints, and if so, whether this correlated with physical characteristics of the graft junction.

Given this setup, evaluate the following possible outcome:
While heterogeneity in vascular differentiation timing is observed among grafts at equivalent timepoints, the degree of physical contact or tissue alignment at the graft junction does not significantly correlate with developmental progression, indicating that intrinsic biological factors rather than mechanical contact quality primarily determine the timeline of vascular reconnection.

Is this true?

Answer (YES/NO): NO